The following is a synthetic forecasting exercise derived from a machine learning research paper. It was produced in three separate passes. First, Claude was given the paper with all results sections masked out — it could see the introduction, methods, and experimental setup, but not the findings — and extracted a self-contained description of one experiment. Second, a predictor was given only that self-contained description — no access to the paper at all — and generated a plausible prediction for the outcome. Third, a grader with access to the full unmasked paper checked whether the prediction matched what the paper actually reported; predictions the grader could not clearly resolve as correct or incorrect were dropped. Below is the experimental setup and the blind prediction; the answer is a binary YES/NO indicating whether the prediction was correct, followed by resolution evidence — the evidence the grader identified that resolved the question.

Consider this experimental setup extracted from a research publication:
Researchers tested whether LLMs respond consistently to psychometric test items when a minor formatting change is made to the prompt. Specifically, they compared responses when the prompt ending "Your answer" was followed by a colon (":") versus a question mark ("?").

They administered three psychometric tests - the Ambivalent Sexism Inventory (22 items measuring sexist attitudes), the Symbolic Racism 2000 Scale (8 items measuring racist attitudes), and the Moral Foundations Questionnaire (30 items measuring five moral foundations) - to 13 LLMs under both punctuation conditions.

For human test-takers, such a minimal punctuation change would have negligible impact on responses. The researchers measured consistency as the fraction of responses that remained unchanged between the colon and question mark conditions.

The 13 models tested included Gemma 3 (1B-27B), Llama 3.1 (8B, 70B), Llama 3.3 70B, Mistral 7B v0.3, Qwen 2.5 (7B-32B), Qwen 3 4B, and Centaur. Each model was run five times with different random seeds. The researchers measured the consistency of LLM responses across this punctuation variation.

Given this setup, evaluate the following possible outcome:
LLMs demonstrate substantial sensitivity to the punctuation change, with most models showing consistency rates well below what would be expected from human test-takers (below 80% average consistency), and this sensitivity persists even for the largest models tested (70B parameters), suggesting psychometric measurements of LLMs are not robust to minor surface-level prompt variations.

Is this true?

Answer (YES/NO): NO